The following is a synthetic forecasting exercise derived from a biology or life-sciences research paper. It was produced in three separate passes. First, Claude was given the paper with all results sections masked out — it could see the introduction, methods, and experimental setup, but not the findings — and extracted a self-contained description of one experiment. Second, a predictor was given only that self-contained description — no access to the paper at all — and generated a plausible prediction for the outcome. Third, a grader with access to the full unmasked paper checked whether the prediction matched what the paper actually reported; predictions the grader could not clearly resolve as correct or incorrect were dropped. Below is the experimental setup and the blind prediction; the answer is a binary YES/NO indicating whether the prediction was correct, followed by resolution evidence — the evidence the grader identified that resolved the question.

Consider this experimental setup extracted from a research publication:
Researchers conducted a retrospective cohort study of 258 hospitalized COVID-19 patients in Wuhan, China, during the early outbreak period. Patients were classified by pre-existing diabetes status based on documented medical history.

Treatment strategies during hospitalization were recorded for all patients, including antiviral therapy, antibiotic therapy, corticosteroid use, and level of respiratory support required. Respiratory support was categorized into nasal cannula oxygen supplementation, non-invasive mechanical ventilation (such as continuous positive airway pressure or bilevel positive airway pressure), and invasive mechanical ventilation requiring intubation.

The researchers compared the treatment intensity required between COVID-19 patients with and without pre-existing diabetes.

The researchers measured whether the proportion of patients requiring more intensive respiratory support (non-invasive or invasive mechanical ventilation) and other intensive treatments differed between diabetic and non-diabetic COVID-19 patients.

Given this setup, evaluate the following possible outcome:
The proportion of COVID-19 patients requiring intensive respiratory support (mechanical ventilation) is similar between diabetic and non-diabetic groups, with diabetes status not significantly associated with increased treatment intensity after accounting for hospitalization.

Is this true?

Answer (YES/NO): NO